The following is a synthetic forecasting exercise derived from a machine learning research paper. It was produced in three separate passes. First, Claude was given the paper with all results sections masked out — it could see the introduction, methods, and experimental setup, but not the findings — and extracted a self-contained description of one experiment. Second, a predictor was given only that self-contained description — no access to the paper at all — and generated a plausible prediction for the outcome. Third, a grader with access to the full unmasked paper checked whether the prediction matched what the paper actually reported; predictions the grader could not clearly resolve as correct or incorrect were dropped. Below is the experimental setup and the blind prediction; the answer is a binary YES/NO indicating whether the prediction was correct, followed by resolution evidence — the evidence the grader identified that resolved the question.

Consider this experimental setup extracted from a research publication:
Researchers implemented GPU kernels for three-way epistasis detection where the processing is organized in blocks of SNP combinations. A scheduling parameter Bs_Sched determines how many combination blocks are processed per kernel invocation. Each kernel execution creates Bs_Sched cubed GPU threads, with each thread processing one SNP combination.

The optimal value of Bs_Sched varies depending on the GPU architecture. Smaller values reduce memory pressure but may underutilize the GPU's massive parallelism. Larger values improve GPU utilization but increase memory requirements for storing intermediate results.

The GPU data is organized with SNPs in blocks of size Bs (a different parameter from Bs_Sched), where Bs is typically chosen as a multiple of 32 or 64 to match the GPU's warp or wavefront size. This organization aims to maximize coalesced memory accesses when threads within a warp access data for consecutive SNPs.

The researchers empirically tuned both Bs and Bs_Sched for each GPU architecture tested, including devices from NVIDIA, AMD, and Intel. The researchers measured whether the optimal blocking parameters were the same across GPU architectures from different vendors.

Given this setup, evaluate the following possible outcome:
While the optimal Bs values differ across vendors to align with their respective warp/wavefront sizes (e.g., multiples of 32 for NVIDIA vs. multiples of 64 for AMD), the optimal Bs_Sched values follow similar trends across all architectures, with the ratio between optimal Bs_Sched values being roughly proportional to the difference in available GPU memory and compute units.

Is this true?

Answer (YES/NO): NO